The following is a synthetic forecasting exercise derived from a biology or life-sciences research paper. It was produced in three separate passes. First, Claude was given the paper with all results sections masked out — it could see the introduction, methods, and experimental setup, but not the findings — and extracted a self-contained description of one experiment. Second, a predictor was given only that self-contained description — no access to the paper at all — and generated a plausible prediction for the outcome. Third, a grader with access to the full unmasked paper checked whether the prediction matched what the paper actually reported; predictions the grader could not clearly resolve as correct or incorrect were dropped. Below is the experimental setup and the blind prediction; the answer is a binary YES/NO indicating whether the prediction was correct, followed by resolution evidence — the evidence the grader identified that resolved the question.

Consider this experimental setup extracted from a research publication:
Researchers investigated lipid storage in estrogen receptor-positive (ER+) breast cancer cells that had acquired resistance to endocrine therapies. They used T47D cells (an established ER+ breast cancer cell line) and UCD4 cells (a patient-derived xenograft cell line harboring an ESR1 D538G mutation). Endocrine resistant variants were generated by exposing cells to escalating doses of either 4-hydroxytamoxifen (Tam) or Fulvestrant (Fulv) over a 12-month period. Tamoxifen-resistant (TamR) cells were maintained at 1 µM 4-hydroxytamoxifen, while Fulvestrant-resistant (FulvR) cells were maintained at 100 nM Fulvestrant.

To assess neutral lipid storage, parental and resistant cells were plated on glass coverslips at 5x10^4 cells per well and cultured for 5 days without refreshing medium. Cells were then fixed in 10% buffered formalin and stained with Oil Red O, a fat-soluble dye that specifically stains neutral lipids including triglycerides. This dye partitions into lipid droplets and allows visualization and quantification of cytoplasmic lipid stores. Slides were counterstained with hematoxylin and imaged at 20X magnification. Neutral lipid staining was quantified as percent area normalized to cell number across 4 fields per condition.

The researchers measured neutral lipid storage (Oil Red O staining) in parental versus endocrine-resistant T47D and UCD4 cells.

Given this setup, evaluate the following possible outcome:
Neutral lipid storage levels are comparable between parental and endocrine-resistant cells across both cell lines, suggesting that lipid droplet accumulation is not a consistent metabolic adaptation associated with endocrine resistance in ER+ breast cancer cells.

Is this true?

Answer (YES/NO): NO